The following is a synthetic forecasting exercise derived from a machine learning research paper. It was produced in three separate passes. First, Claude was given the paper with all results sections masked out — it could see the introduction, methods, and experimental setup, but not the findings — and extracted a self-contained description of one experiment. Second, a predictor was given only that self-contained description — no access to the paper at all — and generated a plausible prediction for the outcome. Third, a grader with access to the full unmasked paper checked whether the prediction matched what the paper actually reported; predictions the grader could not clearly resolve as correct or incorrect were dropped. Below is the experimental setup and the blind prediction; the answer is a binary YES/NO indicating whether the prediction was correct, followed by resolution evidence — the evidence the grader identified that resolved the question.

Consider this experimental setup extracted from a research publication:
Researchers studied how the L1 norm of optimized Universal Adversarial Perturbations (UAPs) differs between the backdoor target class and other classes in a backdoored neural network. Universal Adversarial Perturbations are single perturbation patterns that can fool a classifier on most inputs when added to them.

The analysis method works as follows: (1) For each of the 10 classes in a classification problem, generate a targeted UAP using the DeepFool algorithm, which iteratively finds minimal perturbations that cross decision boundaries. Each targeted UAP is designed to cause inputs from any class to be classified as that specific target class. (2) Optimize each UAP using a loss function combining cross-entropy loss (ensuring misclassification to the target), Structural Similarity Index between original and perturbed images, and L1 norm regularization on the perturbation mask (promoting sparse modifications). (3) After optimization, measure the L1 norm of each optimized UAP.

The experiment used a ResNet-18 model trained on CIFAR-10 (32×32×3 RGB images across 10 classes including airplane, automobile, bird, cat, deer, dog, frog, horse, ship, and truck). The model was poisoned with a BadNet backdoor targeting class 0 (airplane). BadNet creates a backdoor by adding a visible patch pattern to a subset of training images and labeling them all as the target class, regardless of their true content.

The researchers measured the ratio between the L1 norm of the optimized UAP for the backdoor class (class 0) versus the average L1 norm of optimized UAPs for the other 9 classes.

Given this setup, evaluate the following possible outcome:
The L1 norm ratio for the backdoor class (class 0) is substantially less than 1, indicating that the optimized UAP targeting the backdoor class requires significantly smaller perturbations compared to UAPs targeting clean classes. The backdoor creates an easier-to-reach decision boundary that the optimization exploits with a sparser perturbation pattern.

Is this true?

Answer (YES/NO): YES